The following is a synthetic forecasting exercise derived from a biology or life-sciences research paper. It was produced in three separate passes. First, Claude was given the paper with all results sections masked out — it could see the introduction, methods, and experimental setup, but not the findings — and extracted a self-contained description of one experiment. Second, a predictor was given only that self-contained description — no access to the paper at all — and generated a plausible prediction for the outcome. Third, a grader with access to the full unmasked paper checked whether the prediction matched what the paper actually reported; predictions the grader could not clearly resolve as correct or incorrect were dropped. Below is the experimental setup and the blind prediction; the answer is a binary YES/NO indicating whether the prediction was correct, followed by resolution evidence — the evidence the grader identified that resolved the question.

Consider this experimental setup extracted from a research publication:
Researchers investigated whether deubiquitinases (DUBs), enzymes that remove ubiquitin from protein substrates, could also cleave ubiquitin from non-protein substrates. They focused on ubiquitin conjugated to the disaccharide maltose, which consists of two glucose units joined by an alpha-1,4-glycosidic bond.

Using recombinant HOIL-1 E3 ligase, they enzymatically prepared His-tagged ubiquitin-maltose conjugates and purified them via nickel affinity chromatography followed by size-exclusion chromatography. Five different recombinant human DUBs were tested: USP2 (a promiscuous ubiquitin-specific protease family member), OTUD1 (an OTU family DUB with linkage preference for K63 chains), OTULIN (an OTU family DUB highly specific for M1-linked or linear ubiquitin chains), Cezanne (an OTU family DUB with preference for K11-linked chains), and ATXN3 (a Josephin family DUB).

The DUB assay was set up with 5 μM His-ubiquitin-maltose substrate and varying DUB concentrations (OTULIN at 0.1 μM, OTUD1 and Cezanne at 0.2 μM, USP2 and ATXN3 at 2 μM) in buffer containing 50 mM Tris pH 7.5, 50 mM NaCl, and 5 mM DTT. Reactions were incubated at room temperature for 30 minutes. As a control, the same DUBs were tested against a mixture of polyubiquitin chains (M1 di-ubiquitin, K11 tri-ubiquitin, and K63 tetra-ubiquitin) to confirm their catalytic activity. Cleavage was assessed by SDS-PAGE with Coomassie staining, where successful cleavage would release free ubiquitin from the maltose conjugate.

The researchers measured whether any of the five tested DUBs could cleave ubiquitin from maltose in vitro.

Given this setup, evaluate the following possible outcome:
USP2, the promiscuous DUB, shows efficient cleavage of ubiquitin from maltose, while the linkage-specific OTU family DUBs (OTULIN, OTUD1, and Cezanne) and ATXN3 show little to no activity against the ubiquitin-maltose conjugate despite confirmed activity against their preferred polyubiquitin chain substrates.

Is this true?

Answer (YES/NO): NO